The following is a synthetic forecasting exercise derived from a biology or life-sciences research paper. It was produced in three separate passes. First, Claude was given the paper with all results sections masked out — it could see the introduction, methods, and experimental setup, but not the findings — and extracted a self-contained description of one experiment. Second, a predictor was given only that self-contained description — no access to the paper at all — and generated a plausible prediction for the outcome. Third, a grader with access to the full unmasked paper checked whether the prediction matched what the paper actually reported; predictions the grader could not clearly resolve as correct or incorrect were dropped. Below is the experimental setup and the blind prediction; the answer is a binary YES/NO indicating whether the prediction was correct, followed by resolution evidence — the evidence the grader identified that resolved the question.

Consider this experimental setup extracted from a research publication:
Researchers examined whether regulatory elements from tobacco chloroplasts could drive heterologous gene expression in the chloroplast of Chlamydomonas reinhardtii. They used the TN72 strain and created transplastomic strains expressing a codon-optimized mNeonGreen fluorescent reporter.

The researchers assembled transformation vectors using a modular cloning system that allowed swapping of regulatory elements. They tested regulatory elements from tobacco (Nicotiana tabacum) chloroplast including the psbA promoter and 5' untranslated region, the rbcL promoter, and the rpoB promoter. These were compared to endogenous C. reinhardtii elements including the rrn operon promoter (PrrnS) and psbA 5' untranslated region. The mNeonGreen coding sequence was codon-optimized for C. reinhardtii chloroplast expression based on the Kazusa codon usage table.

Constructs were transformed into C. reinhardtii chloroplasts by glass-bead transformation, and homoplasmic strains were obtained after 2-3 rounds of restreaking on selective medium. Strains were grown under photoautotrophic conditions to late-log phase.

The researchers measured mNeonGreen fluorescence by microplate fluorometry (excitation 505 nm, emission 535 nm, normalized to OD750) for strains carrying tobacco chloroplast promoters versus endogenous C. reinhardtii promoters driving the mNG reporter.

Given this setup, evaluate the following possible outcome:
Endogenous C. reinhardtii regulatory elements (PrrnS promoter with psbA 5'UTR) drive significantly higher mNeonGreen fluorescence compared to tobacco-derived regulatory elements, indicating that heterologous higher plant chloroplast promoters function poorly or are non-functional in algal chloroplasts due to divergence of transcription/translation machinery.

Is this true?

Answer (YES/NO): YES